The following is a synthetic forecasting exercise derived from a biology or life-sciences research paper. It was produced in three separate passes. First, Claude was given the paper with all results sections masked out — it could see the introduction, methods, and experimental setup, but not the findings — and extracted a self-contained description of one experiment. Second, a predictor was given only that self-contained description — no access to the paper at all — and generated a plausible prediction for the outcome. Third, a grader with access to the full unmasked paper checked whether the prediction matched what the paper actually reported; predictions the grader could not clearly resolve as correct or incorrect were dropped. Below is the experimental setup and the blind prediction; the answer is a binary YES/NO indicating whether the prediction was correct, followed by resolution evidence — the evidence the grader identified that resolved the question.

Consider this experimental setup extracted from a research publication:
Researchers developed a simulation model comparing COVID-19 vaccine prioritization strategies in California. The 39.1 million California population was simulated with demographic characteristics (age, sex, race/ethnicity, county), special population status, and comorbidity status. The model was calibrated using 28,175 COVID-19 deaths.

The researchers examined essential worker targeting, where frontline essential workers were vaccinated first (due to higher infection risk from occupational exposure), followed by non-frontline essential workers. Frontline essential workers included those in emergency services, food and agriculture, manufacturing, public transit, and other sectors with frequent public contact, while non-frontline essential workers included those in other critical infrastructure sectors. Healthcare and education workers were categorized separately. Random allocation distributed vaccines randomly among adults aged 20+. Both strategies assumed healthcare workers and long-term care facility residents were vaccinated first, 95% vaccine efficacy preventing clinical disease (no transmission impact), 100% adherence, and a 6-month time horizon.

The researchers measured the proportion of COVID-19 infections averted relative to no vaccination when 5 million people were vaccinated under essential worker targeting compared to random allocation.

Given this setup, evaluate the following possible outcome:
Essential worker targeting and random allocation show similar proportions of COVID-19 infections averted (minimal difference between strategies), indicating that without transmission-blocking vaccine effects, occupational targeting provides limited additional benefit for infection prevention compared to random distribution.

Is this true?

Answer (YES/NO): NO